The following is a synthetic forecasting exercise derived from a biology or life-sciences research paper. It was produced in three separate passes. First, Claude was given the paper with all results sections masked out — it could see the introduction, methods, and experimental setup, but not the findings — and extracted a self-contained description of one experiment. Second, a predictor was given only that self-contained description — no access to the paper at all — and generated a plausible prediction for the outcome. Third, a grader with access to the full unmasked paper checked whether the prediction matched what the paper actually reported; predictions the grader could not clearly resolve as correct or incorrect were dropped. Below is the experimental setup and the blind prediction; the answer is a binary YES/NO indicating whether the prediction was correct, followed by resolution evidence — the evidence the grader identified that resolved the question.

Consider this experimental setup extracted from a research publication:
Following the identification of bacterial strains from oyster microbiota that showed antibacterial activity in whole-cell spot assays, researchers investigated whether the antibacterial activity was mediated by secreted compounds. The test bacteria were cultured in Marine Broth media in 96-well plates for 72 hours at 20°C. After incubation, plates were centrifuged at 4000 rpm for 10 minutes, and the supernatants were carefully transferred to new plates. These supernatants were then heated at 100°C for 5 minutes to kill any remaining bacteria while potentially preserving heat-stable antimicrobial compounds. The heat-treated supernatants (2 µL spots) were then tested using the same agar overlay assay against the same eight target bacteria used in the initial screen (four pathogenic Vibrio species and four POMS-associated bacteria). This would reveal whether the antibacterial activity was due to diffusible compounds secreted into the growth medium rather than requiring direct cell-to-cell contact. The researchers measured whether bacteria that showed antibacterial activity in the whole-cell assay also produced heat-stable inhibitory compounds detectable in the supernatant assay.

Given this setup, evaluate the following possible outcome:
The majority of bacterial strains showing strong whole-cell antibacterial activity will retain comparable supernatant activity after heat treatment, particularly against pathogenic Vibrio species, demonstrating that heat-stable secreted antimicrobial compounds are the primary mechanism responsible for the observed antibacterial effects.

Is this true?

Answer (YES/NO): NO